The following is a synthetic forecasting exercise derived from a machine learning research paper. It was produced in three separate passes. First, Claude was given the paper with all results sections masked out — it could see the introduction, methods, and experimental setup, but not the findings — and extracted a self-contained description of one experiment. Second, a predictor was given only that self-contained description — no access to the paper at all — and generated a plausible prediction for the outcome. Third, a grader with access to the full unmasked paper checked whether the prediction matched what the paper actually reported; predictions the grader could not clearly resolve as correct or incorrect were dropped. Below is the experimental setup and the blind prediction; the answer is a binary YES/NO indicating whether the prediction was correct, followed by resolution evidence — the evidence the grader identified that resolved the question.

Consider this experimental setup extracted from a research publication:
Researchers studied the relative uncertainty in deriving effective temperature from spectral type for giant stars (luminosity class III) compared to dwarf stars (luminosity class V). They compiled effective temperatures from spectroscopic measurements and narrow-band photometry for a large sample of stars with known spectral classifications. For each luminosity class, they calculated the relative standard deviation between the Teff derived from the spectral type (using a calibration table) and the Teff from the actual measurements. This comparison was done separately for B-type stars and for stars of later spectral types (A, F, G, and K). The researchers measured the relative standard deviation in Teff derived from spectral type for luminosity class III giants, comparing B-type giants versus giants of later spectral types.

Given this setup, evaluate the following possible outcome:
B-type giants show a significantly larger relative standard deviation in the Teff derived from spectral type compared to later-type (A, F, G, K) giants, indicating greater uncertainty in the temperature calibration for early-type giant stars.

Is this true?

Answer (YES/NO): YES